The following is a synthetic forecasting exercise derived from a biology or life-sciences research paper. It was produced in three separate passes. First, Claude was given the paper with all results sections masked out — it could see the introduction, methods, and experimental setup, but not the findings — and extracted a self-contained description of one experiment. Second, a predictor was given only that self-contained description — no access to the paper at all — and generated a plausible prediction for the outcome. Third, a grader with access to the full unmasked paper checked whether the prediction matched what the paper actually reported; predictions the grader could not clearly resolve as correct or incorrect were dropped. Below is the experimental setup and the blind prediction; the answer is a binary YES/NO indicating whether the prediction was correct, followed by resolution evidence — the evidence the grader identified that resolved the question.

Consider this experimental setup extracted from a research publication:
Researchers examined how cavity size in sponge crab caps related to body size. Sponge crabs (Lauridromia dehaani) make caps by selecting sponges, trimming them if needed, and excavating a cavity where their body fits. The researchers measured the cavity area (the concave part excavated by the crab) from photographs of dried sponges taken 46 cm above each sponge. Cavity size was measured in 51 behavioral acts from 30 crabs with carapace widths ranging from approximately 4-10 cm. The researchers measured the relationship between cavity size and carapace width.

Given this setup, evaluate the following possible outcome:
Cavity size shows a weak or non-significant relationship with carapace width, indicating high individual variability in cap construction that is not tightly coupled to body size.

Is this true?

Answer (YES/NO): NO